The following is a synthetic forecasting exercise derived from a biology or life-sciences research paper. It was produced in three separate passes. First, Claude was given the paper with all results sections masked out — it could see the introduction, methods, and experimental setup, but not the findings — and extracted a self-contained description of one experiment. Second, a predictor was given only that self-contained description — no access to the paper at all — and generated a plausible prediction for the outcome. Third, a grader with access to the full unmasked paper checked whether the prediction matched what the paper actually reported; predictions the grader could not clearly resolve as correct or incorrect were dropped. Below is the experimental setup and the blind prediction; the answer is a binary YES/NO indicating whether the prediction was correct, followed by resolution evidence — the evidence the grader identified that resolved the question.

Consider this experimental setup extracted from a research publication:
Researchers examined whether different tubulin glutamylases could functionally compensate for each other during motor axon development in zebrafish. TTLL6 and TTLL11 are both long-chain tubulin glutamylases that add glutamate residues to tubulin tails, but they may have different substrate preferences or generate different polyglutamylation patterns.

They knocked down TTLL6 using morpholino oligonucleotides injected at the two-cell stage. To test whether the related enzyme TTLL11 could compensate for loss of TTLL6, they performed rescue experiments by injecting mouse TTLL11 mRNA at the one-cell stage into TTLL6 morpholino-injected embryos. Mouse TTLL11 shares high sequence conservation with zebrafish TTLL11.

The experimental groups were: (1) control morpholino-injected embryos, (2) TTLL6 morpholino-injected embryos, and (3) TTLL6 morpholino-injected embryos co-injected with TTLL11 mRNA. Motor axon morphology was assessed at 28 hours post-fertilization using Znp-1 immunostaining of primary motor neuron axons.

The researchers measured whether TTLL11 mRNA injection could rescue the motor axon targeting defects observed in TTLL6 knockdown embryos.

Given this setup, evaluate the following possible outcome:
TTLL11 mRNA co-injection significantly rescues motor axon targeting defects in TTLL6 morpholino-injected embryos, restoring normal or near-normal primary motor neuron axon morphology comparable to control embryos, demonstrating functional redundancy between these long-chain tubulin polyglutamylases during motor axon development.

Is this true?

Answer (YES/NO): NO